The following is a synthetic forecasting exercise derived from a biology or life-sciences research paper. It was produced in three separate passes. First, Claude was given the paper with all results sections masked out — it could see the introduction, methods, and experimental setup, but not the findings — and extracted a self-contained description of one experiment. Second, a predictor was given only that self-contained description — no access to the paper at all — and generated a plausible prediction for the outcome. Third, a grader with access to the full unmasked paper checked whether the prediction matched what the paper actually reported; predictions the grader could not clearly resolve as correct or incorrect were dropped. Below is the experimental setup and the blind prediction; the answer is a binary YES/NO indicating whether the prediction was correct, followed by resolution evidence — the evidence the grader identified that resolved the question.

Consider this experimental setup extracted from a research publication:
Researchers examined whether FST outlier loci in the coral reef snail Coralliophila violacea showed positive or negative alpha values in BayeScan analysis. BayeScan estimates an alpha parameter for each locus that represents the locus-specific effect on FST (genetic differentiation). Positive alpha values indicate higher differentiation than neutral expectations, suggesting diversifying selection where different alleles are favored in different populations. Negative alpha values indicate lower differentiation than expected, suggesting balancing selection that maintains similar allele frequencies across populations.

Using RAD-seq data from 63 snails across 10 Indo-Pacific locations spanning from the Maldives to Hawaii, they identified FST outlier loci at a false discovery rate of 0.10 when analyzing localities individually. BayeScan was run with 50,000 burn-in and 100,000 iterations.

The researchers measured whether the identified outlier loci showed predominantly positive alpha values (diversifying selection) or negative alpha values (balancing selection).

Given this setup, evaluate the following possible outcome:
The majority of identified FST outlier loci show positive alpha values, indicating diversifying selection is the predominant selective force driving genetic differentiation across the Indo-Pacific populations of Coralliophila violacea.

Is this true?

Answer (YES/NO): YES